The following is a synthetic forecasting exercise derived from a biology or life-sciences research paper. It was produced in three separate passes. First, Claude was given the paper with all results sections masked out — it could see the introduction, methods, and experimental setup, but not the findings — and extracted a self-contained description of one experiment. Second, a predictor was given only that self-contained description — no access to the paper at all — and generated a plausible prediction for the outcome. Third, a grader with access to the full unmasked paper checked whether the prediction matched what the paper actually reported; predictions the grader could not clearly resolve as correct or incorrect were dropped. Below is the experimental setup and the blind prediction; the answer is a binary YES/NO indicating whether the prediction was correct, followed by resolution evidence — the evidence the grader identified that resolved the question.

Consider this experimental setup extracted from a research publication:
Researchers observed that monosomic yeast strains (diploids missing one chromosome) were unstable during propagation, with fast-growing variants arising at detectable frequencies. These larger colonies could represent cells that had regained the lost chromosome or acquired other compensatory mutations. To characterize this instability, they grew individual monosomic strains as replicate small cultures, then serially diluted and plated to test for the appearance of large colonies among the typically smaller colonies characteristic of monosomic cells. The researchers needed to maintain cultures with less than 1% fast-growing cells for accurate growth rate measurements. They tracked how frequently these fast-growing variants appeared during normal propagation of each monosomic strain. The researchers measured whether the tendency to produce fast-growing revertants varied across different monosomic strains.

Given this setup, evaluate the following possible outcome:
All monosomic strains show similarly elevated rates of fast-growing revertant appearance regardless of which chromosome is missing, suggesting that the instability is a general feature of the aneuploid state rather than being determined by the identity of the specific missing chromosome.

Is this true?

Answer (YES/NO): NO